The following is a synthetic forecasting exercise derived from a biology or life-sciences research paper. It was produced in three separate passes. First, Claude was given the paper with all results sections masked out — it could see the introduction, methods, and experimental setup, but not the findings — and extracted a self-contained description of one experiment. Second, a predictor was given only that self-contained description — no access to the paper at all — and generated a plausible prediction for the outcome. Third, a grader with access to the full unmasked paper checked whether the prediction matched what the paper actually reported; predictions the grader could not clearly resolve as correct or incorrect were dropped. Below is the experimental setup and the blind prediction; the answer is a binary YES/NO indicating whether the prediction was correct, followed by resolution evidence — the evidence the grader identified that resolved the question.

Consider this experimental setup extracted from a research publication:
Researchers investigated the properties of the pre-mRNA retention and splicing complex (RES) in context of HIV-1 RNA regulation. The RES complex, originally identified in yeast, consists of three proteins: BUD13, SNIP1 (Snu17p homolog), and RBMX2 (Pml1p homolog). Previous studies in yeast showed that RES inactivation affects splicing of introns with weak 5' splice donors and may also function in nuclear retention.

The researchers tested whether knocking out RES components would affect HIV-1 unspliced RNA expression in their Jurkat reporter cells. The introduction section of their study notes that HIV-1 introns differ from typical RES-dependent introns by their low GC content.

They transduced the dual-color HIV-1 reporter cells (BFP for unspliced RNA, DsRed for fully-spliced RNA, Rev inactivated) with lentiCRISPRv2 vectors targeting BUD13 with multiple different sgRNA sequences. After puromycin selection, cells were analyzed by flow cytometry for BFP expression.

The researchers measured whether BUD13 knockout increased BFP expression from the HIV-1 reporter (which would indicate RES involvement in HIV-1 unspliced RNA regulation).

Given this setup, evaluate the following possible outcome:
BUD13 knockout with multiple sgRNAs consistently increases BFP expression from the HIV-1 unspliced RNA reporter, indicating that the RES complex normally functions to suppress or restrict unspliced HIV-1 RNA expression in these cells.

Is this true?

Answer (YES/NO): NO